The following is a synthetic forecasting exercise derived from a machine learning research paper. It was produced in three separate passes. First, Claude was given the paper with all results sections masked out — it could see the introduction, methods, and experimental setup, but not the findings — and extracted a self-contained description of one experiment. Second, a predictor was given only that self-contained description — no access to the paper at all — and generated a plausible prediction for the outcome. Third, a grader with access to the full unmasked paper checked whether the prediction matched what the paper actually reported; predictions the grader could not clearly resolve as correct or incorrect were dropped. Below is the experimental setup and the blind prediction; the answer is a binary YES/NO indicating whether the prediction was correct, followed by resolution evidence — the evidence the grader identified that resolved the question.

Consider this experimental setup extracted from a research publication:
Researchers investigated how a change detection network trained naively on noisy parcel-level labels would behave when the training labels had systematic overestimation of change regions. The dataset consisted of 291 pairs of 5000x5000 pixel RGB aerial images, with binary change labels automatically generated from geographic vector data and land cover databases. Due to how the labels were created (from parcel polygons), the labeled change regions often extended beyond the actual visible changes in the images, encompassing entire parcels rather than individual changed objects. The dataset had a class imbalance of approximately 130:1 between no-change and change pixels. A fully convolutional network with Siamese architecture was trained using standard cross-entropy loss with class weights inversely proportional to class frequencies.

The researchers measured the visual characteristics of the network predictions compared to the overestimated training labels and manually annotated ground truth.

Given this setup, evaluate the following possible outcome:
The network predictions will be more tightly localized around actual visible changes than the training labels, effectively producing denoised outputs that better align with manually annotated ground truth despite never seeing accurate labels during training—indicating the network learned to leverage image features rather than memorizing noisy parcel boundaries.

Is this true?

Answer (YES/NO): YES